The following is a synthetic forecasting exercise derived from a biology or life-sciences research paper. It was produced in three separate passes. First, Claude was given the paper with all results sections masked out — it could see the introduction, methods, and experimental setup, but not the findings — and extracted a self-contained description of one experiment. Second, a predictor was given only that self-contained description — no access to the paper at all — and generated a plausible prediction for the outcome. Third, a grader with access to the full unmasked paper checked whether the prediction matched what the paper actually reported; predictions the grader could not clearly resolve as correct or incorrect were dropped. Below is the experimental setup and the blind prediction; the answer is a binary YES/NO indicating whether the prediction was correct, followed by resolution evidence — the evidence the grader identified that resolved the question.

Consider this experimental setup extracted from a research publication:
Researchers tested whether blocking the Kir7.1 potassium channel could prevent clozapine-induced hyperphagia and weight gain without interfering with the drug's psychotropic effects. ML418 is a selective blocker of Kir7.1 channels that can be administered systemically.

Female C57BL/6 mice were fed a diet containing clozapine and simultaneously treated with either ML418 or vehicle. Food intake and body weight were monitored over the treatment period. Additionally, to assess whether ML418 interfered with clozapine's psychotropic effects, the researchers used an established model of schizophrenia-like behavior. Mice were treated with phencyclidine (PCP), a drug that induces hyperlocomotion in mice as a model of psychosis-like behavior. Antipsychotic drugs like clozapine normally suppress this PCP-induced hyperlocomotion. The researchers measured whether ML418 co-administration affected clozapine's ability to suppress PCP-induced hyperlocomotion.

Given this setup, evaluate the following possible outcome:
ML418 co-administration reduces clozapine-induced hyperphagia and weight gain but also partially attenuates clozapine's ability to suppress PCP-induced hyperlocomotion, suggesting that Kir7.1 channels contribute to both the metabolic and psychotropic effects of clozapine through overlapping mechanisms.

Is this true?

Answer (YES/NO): NO